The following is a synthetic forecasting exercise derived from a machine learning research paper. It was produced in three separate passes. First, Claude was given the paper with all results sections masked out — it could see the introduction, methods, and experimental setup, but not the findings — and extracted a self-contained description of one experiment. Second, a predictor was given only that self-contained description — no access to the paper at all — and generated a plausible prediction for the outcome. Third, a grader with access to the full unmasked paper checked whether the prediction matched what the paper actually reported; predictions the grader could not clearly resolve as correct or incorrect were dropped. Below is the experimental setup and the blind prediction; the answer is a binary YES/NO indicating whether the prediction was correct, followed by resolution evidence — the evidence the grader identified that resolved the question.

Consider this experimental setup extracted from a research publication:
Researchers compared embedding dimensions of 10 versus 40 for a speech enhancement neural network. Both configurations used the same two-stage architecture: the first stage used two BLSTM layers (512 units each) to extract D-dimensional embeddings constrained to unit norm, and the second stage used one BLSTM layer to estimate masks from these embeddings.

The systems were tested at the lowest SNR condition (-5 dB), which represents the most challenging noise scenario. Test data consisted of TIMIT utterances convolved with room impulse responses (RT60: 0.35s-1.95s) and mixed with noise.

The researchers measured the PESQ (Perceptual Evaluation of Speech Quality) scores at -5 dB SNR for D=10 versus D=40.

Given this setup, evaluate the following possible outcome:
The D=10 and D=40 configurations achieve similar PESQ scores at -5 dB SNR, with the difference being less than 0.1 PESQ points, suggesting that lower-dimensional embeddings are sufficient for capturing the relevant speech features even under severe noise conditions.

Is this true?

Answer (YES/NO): NO